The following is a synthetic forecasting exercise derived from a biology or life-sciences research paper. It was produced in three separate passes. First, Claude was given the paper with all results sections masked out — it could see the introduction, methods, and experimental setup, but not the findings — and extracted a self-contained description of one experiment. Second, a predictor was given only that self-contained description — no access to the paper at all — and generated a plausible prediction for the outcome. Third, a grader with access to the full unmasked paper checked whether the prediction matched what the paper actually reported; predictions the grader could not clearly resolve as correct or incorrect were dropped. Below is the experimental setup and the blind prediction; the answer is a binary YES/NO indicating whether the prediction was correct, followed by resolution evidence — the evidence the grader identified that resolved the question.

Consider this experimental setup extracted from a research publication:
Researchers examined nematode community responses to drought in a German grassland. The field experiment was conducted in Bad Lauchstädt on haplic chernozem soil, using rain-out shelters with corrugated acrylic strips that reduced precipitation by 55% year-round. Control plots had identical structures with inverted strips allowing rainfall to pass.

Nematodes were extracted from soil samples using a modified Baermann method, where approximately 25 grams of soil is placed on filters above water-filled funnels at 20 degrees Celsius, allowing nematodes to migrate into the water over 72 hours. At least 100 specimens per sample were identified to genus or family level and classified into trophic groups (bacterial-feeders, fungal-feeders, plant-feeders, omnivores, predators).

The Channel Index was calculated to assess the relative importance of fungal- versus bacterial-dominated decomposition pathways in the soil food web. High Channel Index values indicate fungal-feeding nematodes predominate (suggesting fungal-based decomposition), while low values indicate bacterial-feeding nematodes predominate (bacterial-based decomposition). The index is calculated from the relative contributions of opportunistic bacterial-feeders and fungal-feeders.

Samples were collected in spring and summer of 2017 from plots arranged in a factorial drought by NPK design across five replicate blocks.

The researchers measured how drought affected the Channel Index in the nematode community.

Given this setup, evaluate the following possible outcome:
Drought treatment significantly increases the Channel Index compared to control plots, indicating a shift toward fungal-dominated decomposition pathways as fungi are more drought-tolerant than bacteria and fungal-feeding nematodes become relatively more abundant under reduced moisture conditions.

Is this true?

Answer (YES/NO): NO